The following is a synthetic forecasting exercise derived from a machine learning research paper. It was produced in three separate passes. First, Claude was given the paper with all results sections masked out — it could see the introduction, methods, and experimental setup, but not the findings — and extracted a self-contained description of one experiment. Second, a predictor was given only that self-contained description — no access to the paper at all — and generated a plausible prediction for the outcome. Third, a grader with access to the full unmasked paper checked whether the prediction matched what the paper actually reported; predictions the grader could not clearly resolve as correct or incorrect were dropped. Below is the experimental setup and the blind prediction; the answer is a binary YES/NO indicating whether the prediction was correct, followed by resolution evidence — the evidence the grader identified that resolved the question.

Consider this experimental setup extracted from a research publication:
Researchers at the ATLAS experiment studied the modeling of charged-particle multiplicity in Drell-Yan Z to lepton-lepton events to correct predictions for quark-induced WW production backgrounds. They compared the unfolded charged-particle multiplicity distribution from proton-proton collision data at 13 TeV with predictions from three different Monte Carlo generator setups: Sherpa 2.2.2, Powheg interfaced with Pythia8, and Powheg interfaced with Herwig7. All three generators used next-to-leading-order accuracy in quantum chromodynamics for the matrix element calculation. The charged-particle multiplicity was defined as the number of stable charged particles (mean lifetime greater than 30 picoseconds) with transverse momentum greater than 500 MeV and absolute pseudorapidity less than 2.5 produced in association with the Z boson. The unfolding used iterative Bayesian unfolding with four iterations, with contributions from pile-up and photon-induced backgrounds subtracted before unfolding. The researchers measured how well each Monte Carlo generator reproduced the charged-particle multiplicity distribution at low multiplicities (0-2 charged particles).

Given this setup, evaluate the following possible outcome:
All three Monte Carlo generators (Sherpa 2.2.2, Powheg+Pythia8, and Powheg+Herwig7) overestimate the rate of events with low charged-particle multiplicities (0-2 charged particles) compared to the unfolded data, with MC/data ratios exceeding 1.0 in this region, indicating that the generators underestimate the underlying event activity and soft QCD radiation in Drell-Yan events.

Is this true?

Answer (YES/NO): NO